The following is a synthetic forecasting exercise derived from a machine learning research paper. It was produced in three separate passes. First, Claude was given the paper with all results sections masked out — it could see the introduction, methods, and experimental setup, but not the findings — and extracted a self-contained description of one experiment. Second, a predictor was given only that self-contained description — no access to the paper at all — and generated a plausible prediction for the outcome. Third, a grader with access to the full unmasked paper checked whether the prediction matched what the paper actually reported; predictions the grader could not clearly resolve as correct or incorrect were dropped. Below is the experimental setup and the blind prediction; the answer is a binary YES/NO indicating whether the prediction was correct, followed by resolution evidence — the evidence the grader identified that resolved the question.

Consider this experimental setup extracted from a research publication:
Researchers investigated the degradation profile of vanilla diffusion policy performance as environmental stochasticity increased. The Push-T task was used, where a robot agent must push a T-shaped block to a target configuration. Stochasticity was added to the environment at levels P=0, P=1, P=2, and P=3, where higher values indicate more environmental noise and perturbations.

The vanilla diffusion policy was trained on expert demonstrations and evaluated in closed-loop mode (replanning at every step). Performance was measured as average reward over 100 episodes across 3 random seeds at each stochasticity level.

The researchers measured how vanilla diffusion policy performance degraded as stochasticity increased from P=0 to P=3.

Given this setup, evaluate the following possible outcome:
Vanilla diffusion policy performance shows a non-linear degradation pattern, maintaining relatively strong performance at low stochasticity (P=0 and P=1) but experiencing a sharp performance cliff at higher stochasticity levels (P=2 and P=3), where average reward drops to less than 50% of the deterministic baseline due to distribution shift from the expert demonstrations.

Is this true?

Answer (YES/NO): NO